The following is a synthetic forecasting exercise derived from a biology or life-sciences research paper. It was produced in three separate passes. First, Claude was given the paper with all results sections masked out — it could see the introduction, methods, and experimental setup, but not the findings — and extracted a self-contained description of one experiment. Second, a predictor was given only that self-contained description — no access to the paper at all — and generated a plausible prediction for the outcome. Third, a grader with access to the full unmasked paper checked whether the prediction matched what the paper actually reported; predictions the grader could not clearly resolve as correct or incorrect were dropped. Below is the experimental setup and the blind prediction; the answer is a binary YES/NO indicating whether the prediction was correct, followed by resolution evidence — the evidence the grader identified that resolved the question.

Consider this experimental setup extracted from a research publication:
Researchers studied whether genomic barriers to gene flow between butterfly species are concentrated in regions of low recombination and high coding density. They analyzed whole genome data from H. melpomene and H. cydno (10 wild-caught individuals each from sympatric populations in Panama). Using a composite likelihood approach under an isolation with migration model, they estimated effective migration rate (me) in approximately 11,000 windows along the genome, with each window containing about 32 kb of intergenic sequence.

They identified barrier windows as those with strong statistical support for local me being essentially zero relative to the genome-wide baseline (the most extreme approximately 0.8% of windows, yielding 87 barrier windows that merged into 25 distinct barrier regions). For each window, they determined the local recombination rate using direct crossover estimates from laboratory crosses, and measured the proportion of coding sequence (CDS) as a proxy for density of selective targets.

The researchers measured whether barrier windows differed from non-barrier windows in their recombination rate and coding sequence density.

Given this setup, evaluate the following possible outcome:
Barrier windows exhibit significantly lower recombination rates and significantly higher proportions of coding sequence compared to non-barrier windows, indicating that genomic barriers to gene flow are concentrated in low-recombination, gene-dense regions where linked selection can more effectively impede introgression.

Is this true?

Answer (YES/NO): YES